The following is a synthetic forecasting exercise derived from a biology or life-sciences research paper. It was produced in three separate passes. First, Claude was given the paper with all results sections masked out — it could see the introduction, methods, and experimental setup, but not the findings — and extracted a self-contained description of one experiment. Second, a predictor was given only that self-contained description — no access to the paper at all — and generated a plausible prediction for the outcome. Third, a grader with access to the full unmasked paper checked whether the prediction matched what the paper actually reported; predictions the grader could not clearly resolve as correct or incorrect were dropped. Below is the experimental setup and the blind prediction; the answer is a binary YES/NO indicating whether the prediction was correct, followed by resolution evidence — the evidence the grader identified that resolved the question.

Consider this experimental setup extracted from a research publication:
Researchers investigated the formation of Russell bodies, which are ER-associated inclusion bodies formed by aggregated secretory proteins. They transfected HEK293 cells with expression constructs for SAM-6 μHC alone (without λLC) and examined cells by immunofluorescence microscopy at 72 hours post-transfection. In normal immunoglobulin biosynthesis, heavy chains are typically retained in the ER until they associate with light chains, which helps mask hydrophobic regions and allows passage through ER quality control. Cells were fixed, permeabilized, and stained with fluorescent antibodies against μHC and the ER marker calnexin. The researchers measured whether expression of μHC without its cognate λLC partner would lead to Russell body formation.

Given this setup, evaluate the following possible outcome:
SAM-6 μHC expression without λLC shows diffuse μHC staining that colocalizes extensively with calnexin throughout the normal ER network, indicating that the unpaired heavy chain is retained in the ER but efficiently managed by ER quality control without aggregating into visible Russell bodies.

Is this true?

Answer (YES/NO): NO